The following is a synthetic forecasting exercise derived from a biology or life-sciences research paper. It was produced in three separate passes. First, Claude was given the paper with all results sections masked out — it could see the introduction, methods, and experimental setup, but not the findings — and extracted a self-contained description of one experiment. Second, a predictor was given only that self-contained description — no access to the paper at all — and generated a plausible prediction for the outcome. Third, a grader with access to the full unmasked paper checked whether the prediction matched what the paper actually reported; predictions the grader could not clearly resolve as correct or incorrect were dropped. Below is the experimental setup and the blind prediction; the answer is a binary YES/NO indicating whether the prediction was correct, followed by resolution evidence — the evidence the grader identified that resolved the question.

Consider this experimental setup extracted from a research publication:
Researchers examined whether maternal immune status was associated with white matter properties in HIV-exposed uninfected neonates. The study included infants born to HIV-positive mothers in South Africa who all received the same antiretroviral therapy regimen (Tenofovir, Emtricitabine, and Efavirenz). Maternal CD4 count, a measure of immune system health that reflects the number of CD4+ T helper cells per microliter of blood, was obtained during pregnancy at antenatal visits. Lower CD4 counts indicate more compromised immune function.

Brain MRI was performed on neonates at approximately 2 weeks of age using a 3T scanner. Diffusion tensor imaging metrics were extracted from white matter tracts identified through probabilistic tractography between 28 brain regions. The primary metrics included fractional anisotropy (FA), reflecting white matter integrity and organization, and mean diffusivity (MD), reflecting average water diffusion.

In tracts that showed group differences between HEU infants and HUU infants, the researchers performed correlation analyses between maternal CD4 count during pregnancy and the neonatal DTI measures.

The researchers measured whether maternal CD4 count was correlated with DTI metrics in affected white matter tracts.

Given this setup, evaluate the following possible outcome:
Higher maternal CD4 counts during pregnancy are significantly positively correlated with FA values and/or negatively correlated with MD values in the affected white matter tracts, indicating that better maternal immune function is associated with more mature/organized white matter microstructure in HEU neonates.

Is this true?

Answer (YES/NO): NO